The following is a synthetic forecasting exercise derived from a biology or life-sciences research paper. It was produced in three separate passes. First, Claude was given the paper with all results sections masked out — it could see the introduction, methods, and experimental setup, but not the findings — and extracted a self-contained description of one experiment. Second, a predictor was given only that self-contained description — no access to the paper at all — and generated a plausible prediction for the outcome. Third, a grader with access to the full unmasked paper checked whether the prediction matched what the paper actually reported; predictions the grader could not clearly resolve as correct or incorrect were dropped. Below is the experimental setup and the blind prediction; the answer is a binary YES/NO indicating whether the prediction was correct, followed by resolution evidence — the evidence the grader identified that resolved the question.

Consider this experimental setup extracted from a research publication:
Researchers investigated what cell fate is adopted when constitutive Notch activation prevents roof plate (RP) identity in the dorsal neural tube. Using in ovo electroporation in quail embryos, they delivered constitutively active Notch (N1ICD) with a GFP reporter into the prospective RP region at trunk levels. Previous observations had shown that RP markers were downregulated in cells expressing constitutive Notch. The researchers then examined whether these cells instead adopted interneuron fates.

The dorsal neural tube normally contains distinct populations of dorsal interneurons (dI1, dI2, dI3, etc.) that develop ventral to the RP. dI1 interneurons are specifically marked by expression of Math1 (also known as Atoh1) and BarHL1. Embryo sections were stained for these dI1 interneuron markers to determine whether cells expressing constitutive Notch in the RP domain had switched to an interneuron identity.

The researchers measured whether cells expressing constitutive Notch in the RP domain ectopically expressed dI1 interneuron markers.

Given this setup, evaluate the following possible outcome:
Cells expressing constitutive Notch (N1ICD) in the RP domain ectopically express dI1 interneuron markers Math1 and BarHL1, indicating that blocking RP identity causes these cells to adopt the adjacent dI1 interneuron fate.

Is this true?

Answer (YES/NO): YES